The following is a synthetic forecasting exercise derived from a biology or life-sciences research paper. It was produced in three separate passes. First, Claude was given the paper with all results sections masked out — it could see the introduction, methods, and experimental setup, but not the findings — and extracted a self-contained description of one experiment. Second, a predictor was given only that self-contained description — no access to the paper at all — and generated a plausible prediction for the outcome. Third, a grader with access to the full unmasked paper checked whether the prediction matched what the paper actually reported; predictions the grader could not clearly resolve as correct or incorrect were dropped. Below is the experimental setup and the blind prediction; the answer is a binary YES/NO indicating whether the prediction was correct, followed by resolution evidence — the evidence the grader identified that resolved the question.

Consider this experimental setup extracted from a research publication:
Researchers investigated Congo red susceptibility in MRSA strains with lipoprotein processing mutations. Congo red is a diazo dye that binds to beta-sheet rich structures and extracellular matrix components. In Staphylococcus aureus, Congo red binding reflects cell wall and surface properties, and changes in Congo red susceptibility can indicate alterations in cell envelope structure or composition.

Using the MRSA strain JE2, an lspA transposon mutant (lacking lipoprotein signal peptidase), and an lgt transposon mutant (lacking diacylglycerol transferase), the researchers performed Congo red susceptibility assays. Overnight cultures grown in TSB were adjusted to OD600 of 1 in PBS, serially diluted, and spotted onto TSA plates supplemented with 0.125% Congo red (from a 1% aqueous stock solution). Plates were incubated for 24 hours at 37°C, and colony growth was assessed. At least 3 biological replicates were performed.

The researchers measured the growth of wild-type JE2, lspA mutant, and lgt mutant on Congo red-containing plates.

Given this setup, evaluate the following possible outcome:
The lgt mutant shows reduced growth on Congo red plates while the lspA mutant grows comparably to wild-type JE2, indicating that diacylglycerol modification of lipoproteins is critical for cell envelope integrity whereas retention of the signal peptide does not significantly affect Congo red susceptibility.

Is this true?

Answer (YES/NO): YES